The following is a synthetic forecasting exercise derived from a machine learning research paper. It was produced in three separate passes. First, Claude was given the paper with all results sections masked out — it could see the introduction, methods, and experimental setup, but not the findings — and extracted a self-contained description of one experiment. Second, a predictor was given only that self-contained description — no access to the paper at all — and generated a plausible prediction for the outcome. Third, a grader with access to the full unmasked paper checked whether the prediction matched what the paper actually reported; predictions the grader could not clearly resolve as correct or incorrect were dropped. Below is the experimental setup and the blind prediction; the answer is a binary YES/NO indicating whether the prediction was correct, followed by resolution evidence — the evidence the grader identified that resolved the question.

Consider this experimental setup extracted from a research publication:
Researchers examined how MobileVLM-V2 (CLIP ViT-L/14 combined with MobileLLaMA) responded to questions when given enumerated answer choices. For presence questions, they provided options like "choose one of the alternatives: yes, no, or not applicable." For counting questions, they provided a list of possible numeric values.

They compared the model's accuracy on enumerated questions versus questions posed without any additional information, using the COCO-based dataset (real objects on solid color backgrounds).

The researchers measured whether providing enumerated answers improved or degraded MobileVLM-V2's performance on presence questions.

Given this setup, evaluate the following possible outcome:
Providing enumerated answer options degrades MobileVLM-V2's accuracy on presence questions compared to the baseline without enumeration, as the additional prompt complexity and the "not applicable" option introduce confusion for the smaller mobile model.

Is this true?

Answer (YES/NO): NO